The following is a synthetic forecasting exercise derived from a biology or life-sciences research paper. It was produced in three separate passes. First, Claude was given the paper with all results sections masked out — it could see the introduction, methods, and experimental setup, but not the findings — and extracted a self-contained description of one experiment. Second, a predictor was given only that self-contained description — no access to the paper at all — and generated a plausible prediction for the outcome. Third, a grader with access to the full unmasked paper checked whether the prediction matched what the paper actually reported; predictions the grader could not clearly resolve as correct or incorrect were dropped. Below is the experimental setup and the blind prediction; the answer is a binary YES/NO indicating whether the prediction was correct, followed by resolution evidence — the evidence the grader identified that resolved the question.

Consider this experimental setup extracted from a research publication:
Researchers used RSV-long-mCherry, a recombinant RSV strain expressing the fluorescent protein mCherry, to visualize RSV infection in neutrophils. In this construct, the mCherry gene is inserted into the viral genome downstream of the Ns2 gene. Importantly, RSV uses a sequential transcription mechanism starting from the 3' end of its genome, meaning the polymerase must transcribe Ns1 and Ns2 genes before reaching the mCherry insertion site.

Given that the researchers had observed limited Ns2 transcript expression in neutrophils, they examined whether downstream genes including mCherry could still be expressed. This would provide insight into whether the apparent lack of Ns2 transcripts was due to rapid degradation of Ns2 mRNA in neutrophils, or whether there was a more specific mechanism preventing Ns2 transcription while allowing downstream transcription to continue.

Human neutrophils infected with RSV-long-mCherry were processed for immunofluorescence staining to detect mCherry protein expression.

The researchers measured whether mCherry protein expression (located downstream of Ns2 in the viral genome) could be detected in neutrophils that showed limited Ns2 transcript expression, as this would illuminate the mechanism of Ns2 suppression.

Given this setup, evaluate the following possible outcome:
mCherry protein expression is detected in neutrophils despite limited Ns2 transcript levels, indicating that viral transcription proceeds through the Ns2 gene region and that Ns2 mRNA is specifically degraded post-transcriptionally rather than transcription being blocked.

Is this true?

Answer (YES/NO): YES